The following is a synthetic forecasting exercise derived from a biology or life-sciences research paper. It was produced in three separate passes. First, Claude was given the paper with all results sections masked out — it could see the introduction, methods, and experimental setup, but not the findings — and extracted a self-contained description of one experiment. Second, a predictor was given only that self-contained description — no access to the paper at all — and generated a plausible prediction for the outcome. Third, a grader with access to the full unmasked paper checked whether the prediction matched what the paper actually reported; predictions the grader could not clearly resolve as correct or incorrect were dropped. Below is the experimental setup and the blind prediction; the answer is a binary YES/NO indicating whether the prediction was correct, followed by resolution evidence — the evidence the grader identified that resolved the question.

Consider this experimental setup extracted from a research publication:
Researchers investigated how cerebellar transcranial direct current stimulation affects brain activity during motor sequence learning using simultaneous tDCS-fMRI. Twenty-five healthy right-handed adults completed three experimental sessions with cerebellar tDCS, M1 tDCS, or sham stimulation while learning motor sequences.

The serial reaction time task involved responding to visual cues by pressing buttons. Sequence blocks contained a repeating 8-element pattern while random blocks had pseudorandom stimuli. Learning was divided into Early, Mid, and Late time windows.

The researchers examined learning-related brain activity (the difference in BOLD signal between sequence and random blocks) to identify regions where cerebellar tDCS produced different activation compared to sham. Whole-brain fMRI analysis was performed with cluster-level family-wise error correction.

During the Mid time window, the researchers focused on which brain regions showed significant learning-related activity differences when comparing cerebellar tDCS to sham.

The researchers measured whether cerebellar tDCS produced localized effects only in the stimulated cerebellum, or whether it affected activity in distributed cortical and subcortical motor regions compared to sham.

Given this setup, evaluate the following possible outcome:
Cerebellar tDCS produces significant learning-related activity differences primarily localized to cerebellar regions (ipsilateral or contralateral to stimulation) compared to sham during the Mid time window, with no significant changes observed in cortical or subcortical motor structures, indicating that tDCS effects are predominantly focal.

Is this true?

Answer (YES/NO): NO